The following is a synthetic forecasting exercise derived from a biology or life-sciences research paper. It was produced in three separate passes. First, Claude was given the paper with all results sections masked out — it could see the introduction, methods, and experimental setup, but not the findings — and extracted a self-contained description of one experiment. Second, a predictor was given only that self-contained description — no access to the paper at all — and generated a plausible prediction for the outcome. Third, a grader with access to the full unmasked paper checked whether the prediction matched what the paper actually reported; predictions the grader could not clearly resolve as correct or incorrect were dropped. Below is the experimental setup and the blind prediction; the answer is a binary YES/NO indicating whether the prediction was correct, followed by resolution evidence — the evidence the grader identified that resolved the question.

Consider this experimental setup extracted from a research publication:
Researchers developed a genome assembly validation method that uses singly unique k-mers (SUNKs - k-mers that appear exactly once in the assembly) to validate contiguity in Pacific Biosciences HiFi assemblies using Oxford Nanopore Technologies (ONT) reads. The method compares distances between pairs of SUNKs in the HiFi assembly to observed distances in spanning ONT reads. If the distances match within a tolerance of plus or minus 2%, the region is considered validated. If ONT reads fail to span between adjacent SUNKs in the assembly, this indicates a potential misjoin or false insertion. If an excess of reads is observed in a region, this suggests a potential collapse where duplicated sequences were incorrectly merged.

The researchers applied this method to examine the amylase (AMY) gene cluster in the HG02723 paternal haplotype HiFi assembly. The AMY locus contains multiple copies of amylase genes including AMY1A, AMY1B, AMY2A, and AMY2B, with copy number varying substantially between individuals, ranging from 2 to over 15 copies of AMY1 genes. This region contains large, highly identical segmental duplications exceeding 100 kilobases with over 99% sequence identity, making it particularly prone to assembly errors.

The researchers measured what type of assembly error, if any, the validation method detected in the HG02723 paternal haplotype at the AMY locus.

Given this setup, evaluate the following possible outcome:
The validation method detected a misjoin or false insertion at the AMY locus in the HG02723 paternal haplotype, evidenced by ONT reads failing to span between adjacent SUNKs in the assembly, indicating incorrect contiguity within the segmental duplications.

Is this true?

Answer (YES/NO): YES